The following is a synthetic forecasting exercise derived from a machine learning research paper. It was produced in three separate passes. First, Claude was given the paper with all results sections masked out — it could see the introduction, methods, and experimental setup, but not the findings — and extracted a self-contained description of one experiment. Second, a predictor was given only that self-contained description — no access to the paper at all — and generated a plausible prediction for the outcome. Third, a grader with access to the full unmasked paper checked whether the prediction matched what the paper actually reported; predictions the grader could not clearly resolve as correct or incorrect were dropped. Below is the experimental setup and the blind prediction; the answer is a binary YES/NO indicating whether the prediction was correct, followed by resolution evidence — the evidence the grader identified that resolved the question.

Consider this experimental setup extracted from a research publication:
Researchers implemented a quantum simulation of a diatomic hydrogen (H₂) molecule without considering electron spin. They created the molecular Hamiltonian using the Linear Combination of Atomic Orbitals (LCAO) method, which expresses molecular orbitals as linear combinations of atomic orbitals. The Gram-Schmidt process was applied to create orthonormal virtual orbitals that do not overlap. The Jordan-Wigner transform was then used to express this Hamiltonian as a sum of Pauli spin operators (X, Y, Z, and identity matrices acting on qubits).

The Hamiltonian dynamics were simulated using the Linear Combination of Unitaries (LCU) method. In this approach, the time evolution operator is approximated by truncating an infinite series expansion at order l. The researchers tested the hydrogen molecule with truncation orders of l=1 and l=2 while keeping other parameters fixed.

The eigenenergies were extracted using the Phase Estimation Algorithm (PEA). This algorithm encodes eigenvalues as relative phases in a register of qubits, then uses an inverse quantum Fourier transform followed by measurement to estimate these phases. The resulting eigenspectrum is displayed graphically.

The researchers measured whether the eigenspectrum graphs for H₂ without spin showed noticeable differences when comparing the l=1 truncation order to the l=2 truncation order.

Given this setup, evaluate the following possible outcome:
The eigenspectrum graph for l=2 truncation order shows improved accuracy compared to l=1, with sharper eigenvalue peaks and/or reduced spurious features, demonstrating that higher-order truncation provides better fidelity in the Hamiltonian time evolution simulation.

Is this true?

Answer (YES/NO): NO